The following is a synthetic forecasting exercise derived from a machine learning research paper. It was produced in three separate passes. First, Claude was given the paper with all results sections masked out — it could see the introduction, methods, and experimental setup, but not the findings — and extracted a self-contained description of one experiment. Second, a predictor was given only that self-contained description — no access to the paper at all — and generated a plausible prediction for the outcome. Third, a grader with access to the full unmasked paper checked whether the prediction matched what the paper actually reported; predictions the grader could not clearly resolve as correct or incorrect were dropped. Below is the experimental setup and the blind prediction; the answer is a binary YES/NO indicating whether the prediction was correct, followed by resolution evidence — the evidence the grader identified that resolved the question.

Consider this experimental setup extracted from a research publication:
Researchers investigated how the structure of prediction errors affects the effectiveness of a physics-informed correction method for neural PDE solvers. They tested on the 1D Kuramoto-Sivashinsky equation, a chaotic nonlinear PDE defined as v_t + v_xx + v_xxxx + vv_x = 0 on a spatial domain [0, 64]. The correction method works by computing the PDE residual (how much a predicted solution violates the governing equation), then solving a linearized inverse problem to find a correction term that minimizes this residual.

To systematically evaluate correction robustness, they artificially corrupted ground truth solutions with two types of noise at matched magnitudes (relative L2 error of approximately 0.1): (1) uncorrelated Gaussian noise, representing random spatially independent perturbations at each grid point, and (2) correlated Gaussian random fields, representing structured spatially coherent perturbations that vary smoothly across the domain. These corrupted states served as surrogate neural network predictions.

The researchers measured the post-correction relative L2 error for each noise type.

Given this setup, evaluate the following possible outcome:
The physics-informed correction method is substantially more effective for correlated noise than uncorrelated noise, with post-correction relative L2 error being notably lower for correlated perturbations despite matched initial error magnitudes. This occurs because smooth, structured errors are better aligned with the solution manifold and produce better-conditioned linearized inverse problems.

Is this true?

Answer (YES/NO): NO